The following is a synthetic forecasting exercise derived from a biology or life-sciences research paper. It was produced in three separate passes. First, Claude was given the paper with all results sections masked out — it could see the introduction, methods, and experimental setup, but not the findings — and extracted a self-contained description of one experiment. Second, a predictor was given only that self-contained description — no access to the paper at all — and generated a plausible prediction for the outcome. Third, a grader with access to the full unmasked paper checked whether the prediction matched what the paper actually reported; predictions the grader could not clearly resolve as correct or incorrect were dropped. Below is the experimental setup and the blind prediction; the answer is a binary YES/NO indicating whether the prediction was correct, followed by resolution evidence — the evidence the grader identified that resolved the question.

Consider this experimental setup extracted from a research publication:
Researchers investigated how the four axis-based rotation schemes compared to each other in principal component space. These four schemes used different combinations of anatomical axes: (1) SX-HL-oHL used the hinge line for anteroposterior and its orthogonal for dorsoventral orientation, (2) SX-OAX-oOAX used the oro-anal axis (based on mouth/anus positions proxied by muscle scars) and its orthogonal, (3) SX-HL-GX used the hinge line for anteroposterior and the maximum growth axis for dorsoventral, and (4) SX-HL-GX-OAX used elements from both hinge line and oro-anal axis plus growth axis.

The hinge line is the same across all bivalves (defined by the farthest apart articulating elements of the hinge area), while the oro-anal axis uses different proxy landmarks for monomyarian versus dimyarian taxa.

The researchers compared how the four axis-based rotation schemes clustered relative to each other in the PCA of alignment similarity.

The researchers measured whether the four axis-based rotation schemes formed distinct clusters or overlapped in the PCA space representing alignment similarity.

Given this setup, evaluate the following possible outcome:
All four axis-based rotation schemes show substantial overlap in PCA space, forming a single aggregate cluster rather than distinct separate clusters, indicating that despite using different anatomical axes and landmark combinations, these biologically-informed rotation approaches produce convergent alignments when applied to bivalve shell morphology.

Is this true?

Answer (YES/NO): NO